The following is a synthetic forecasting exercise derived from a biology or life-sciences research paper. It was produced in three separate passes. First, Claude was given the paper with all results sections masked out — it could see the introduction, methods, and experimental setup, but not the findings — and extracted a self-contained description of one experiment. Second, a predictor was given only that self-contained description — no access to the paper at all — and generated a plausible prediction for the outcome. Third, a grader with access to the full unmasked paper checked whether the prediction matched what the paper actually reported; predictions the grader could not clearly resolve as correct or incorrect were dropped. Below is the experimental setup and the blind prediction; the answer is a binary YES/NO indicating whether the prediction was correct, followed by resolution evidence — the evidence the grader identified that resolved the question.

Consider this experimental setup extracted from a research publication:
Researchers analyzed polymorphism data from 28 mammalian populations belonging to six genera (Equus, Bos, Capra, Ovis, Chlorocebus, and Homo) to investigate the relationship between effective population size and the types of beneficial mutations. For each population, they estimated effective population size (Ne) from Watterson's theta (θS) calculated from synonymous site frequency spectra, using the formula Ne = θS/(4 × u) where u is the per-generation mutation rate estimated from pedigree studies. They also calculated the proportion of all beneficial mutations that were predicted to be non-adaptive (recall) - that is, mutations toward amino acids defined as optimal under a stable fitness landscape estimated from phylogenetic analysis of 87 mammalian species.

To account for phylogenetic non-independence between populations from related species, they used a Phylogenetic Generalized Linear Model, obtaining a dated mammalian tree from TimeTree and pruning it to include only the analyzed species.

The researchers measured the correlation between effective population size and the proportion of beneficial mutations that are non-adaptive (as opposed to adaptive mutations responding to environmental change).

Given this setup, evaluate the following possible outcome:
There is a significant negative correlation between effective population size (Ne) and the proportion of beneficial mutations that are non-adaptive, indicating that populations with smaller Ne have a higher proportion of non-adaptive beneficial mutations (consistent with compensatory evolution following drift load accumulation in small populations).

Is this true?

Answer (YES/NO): NO